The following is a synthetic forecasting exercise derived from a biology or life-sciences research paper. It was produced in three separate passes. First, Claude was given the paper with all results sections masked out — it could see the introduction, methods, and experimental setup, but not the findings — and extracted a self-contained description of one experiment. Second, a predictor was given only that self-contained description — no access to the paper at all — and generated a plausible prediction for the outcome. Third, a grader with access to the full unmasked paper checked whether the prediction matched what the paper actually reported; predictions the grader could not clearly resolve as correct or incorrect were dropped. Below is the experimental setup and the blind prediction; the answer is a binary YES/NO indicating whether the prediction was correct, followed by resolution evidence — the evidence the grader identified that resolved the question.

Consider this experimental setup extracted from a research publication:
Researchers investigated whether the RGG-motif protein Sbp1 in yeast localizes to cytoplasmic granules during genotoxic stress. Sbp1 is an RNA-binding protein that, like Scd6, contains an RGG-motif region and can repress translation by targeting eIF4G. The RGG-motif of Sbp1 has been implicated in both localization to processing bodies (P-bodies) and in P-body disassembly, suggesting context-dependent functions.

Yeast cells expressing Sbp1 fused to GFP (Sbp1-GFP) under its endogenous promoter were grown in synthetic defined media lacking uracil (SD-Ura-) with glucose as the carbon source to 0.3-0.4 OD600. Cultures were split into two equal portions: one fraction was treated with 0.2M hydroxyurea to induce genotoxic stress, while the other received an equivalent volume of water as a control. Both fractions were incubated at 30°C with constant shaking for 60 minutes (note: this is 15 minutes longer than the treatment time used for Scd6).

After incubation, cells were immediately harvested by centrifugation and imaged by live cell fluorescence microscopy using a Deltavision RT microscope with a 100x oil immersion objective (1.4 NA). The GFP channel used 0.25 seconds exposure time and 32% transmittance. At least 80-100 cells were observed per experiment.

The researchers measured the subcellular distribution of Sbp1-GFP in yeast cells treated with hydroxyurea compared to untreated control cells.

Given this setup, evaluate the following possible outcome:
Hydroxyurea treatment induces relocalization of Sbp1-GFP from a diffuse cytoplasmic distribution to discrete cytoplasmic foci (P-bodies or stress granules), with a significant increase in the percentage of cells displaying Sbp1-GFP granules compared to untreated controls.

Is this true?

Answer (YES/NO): YES